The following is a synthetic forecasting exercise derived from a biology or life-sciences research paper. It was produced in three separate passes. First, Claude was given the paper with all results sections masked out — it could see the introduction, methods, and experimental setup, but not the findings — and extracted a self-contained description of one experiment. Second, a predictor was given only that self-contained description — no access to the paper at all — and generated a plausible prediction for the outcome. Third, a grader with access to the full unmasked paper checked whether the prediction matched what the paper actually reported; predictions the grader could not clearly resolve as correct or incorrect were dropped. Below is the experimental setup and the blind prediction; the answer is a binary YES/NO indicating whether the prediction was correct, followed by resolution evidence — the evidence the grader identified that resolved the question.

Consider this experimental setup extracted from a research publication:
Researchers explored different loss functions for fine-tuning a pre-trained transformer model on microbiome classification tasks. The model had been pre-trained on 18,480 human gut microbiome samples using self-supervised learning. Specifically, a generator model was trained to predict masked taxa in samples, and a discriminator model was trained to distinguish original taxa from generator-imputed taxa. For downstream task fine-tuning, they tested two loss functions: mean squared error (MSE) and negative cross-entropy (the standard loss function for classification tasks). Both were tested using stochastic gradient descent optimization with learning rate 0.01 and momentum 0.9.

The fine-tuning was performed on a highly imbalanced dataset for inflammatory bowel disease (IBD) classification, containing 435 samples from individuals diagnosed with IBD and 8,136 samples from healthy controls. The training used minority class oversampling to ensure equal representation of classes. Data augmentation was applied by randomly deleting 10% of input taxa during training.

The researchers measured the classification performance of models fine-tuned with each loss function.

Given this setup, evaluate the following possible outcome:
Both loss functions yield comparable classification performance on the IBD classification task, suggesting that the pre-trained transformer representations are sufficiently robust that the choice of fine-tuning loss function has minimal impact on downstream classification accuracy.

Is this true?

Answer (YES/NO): NO